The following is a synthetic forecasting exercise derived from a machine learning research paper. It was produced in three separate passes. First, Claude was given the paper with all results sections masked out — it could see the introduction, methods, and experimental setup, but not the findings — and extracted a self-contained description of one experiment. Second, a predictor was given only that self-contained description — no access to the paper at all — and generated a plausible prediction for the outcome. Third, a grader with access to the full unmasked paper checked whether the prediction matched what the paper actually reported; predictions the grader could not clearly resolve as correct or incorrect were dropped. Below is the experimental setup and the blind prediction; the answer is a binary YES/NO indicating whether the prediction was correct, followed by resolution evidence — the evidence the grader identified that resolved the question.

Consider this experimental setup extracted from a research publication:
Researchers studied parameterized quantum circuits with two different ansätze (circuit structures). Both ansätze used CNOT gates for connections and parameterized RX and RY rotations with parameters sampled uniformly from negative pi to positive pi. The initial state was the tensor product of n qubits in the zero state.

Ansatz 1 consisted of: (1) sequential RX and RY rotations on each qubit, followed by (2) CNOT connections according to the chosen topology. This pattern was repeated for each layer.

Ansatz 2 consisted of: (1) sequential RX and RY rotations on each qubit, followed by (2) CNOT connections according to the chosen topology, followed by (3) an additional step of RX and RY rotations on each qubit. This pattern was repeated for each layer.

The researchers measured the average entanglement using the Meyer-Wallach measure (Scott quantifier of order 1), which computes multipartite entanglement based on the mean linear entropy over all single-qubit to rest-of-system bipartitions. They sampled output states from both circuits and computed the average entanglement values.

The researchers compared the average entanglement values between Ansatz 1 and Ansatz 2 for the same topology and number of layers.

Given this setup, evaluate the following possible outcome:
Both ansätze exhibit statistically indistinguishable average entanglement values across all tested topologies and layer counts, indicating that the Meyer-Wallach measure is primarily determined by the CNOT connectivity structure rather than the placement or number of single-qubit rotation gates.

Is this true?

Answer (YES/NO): YES